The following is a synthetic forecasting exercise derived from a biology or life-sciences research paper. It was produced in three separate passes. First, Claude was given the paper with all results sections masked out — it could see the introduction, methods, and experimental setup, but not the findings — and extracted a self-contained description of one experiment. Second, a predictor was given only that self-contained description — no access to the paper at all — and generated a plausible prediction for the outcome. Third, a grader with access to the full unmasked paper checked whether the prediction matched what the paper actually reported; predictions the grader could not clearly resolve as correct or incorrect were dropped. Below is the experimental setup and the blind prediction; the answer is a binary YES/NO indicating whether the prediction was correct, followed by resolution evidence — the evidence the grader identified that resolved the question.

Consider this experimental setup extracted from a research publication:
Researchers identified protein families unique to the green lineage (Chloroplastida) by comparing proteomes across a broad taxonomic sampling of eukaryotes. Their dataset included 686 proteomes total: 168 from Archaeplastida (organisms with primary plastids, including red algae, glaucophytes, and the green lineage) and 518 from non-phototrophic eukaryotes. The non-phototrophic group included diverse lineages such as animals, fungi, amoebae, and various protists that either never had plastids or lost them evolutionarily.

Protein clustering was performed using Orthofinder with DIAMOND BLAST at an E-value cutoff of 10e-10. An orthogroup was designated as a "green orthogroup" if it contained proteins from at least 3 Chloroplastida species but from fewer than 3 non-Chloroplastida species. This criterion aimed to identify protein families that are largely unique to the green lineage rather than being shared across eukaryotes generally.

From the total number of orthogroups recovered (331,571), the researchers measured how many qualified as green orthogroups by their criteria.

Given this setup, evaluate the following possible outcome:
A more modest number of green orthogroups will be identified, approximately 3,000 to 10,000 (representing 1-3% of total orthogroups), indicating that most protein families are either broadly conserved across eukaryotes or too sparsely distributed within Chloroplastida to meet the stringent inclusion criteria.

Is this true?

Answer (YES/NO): NO